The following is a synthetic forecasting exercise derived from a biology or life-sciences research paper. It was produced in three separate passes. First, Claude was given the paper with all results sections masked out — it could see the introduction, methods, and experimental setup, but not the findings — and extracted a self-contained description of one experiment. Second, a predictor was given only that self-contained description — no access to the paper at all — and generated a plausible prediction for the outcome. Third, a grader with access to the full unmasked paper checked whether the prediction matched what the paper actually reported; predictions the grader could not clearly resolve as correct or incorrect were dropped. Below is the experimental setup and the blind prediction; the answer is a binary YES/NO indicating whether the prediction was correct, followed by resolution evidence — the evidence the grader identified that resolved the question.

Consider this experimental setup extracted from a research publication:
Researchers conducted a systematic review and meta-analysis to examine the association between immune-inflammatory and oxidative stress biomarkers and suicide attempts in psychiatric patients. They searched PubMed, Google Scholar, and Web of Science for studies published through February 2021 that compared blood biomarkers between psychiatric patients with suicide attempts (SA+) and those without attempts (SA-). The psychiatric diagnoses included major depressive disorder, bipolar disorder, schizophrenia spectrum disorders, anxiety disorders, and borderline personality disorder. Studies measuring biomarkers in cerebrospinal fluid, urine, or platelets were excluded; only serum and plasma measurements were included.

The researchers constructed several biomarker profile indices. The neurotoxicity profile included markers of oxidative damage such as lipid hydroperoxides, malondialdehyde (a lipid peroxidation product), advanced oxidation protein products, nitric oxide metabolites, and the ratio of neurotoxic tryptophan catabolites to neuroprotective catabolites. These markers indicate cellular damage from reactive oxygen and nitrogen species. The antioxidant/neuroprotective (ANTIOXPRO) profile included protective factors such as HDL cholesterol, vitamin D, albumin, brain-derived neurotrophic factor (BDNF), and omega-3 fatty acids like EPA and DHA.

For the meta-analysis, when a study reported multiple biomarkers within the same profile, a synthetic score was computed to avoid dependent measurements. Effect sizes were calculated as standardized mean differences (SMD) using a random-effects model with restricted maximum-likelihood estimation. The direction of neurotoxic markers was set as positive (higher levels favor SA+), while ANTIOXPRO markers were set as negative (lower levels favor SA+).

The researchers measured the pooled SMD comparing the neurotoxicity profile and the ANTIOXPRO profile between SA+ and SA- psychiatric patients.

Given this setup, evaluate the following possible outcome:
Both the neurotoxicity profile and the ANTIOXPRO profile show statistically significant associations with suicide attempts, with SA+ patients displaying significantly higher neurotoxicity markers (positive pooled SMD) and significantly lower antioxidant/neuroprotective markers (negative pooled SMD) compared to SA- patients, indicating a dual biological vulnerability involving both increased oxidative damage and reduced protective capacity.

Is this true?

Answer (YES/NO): NO